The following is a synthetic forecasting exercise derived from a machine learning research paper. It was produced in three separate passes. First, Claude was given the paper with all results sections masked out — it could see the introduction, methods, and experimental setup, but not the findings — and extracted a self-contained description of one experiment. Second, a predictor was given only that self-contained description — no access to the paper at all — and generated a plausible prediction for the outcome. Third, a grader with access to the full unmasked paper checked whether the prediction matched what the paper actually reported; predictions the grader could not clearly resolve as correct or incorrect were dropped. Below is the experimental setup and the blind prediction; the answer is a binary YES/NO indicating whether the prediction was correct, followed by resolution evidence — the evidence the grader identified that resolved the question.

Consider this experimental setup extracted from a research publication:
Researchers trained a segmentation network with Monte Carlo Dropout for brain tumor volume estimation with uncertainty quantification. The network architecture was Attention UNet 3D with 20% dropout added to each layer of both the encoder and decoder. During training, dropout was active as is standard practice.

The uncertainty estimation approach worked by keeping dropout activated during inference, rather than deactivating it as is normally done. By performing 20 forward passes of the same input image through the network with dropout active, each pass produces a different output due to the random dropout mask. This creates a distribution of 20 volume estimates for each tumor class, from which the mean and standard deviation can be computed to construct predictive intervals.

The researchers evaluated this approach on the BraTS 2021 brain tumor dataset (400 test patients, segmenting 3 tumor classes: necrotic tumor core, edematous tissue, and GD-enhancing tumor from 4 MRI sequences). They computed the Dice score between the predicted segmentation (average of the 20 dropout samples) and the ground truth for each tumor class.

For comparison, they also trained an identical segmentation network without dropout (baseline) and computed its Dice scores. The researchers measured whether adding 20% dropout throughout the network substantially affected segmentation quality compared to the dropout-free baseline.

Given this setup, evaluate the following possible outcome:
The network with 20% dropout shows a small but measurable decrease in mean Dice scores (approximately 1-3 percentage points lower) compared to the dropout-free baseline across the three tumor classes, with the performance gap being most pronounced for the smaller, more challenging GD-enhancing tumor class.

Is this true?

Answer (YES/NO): NO